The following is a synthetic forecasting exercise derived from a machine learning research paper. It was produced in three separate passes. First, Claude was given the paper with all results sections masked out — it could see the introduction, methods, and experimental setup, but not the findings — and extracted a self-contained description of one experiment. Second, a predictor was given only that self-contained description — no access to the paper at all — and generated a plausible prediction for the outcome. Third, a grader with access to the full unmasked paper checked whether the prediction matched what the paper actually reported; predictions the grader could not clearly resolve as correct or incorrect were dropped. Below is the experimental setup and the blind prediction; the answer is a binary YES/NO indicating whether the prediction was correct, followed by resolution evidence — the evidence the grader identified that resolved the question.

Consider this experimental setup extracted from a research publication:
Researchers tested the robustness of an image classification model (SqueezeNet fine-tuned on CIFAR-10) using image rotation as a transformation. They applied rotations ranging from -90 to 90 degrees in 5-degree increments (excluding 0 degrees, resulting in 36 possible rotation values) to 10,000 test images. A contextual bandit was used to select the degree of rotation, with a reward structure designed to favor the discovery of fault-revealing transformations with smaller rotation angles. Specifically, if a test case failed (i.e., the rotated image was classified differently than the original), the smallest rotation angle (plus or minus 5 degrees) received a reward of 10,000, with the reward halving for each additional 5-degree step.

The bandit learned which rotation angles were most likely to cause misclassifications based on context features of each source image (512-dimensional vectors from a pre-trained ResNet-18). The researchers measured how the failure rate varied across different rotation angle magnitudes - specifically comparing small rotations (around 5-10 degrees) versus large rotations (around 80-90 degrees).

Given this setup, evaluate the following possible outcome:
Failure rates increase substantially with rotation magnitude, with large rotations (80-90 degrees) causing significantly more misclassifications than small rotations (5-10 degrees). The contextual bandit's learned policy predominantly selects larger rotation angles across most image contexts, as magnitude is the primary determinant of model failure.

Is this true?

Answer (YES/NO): NO